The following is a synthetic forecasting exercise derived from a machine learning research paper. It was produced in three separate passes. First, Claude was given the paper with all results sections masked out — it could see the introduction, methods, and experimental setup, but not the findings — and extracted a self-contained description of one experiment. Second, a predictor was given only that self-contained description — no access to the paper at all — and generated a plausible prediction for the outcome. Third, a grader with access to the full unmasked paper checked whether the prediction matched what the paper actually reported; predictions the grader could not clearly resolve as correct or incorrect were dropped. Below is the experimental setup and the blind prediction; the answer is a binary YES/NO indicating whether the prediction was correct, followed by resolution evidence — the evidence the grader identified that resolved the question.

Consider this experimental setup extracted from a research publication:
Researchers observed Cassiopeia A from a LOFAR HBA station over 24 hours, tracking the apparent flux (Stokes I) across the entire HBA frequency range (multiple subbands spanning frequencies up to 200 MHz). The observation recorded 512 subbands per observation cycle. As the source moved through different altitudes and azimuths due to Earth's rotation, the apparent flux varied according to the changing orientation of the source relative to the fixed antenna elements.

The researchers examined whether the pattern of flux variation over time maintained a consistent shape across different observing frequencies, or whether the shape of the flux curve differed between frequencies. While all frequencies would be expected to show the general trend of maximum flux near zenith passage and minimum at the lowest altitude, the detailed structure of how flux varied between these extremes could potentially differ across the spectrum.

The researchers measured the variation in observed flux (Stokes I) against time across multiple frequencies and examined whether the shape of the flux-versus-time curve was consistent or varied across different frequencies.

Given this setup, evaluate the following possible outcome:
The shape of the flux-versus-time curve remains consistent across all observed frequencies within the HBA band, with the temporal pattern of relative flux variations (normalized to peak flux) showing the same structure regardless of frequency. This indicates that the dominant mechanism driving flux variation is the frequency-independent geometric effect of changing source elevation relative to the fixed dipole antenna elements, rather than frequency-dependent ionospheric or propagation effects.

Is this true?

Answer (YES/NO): NO